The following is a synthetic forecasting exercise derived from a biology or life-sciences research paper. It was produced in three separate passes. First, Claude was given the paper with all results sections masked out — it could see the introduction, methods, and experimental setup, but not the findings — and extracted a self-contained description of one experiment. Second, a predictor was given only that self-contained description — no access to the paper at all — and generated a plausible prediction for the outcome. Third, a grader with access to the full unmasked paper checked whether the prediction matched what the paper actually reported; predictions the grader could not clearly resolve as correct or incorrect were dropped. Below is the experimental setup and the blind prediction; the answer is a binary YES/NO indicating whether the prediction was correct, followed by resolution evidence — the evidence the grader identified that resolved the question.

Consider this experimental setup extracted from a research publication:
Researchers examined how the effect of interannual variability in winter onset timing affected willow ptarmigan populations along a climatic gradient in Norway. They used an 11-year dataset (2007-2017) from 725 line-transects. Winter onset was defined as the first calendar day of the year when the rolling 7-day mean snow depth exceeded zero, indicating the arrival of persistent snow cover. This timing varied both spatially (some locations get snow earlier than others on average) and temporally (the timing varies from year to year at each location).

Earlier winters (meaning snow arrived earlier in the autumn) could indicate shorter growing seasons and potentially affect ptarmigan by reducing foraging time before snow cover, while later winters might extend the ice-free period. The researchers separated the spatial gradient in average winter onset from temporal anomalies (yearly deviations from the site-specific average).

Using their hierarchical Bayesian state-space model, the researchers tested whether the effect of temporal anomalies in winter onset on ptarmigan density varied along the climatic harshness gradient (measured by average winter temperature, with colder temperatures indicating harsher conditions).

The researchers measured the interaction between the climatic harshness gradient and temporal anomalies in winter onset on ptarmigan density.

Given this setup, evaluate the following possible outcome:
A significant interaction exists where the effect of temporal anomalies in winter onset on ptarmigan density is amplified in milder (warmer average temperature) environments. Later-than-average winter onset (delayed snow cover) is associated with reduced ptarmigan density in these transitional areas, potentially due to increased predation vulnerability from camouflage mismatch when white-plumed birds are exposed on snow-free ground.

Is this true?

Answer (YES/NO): NO